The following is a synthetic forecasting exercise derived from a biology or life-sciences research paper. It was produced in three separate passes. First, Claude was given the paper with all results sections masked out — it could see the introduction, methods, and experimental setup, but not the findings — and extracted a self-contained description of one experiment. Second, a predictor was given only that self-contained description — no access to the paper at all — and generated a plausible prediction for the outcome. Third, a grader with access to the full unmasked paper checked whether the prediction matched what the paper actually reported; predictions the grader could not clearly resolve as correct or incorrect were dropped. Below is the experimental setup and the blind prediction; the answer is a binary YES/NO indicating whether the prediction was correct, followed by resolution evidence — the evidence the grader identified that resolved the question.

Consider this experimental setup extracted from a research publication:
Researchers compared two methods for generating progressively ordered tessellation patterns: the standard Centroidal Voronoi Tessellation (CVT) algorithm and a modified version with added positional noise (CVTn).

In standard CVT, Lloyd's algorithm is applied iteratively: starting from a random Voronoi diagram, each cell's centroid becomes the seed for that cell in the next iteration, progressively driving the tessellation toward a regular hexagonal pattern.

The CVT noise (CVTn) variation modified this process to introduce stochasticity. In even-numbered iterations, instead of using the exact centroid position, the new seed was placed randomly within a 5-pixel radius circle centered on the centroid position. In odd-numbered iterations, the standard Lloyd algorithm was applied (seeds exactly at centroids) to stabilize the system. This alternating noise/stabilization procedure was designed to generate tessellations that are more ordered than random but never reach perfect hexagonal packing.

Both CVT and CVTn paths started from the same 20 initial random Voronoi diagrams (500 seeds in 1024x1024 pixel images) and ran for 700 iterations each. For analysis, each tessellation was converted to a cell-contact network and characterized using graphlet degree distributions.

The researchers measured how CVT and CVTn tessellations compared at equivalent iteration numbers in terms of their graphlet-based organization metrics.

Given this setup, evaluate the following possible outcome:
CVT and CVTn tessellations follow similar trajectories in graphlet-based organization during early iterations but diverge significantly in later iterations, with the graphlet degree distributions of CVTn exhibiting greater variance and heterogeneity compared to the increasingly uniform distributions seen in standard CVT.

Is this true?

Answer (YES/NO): NO